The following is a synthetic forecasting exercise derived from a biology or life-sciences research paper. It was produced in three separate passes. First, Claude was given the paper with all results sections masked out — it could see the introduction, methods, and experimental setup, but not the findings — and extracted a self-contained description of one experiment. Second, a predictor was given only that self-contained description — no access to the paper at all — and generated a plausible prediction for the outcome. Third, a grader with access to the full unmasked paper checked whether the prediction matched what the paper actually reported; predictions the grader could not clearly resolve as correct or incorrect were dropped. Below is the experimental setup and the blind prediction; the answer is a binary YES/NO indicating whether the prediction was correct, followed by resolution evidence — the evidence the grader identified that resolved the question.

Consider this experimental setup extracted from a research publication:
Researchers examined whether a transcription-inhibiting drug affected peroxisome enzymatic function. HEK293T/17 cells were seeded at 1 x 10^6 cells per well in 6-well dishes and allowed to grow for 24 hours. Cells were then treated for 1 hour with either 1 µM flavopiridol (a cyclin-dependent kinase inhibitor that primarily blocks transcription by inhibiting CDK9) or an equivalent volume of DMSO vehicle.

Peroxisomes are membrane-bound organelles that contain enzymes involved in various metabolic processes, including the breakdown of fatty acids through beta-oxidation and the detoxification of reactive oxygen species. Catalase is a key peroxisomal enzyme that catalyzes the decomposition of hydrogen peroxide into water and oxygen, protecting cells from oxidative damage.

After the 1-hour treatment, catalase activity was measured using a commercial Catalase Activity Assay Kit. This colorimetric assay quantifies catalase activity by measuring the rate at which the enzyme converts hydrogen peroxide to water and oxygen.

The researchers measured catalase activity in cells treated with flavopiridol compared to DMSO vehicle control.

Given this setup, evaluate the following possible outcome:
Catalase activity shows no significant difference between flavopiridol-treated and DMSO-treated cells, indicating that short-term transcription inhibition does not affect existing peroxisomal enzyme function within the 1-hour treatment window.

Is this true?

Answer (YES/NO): NO